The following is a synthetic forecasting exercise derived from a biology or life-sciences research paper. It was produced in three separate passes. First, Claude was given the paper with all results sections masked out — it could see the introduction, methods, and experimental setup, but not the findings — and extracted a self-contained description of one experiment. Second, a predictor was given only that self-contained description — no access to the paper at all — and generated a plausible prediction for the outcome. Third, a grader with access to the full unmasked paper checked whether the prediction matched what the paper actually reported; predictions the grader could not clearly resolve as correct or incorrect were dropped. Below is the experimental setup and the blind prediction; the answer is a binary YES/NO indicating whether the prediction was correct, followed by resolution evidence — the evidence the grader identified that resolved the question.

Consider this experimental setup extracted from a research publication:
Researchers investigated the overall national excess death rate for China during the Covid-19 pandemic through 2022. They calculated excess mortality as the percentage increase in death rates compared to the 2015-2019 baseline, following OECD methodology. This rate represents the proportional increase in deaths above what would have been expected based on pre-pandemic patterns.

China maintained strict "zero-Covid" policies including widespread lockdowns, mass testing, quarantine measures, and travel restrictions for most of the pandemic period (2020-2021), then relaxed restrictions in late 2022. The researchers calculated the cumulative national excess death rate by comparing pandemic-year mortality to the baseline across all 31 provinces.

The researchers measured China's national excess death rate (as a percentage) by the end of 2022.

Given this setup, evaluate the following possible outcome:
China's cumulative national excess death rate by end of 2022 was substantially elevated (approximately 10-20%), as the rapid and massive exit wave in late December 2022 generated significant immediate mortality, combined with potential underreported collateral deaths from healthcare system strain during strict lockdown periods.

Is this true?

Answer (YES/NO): YES